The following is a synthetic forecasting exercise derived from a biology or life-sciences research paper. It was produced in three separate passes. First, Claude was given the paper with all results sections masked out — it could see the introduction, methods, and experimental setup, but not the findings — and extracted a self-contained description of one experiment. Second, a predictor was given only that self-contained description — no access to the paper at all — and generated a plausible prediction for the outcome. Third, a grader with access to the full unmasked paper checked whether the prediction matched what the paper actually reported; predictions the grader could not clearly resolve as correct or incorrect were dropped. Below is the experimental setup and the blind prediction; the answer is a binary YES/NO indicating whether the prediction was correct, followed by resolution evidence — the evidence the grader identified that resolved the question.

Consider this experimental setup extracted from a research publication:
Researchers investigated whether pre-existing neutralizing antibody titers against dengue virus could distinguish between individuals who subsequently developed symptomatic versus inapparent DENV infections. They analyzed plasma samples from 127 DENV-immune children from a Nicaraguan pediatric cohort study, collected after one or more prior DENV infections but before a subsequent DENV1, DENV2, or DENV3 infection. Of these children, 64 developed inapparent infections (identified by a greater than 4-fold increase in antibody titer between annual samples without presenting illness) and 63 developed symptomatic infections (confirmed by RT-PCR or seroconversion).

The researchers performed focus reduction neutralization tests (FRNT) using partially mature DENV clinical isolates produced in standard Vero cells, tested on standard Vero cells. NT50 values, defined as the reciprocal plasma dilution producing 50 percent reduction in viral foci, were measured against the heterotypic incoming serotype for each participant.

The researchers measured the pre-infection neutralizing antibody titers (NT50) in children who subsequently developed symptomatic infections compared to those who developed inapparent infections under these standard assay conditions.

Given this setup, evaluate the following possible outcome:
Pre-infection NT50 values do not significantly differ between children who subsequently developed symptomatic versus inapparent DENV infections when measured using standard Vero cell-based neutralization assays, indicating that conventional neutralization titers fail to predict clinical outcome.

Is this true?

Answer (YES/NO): NO